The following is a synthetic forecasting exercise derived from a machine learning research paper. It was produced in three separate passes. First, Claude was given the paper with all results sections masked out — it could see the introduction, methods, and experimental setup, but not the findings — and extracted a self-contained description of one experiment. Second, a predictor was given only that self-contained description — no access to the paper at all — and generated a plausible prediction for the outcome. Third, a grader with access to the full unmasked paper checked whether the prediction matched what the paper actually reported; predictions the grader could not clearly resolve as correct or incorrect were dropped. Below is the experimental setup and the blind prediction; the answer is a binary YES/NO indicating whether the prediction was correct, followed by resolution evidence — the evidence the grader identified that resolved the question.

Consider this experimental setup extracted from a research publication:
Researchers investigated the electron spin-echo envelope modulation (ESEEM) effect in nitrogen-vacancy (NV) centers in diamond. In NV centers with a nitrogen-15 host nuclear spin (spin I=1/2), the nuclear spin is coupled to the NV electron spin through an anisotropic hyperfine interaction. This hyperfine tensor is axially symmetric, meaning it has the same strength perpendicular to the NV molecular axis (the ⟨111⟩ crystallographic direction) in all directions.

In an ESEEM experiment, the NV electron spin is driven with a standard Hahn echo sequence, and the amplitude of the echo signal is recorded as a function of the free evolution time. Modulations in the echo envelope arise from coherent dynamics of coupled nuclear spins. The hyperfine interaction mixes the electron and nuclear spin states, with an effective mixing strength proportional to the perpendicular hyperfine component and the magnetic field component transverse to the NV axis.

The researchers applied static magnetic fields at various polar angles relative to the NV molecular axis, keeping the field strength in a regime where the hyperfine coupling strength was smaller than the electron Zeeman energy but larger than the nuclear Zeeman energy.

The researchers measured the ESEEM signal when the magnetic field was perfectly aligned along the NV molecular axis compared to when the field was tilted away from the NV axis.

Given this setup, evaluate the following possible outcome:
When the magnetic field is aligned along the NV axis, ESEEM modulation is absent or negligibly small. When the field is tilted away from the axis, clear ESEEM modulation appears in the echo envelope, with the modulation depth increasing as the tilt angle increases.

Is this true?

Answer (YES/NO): YES